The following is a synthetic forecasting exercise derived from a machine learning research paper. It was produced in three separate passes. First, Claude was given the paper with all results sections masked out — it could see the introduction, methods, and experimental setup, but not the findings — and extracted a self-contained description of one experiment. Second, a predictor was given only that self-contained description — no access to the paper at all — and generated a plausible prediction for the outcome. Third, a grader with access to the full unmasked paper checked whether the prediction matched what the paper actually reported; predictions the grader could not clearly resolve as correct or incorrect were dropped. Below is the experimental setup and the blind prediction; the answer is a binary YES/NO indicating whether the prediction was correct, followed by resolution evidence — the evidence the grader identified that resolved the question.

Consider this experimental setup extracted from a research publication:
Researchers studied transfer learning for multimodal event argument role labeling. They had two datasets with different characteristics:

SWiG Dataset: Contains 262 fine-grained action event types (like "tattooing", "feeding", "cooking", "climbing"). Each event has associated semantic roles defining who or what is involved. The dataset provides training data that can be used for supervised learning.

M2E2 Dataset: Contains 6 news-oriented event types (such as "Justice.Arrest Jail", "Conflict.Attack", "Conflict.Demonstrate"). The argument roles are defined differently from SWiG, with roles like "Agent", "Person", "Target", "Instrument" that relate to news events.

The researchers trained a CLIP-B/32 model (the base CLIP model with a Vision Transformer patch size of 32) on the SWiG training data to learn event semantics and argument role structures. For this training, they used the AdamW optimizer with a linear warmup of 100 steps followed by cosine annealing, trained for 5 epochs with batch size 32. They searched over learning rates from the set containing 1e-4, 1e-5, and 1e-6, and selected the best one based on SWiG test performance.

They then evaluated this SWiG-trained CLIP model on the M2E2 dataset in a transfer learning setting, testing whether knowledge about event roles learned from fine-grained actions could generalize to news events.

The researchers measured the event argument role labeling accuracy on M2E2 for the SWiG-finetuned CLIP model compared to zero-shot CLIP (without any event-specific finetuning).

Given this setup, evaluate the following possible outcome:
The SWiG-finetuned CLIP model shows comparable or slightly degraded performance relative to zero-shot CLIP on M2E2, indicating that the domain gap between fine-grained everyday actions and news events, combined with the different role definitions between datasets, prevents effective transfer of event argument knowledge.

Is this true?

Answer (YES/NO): NO